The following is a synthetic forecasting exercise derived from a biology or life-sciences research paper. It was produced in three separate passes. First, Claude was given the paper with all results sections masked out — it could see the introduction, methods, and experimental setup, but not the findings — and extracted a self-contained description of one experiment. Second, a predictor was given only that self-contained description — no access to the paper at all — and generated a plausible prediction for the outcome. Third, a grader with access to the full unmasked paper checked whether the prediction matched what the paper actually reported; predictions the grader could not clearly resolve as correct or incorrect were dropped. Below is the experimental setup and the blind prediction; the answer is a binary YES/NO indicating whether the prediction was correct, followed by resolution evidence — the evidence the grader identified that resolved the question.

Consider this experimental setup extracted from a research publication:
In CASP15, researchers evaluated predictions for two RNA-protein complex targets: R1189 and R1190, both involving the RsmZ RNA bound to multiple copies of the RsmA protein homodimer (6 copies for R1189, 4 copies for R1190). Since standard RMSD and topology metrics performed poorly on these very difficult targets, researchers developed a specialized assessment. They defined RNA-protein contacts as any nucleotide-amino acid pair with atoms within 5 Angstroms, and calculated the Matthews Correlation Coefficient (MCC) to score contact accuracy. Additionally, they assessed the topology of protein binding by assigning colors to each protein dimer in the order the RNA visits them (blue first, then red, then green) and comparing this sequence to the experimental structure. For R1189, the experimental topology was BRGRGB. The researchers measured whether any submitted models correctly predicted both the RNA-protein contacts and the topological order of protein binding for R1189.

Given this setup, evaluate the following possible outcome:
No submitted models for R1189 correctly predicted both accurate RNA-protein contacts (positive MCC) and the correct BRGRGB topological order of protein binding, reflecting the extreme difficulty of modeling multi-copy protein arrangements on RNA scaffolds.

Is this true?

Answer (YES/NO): YES